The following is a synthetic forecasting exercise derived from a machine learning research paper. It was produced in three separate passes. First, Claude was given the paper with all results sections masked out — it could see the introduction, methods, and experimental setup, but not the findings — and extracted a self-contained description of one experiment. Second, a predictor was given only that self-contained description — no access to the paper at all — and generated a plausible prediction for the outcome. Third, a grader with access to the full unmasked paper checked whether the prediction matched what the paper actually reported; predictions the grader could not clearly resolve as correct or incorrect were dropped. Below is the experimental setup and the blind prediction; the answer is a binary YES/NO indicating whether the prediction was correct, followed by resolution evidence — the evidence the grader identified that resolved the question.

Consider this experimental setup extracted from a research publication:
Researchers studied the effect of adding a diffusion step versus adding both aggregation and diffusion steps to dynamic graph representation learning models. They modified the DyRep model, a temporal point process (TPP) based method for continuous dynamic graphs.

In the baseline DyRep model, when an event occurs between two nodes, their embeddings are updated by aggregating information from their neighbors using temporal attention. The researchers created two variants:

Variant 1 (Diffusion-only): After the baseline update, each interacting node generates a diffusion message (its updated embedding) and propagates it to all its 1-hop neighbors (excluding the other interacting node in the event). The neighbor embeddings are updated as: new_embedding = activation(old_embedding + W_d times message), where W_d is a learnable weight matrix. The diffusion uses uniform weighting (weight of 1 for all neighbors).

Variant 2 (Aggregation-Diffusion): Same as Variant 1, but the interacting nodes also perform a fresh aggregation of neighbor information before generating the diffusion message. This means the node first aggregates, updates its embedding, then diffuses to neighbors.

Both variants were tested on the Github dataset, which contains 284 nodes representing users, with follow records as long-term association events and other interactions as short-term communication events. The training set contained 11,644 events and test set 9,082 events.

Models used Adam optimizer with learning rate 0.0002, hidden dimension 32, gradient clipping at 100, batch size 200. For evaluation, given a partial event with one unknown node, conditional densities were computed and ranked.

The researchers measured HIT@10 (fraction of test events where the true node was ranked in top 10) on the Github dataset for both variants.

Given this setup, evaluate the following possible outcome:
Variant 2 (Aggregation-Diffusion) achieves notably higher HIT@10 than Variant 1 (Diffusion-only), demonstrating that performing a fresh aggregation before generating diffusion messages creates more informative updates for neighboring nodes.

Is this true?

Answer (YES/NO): NO